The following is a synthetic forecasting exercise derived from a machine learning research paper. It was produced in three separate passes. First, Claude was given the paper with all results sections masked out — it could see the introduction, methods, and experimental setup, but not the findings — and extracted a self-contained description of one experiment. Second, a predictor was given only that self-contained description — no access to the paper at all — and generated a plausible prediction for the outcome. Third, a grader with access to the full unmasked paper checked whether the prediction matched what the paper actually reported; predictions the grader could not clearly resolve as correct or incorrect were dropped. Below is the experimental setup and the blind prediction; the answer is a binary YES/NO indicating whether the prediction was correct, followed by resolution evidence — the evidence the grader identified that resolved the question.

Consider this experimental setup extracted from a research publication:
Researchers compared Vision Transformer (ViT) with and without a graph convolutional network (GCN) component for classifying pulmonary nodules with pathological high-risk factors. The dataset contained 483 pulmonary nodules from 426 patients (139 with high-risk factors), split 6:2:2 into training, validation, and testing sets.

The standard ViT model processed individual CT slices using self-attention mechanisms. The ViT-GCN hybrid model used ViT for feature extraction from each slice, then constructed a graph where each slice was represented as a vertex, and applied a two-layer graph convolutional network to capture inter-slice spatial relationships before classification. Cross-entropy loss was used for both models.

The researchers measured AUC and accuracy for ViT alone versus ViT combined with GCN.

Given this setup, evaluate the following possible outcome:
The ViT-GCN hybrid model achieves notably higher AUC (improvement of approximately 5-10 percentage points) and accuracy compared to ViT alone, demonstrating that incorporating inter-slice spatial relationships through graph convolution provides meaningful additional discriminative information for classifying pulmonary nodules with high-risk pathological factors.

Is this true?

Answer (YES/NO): NO